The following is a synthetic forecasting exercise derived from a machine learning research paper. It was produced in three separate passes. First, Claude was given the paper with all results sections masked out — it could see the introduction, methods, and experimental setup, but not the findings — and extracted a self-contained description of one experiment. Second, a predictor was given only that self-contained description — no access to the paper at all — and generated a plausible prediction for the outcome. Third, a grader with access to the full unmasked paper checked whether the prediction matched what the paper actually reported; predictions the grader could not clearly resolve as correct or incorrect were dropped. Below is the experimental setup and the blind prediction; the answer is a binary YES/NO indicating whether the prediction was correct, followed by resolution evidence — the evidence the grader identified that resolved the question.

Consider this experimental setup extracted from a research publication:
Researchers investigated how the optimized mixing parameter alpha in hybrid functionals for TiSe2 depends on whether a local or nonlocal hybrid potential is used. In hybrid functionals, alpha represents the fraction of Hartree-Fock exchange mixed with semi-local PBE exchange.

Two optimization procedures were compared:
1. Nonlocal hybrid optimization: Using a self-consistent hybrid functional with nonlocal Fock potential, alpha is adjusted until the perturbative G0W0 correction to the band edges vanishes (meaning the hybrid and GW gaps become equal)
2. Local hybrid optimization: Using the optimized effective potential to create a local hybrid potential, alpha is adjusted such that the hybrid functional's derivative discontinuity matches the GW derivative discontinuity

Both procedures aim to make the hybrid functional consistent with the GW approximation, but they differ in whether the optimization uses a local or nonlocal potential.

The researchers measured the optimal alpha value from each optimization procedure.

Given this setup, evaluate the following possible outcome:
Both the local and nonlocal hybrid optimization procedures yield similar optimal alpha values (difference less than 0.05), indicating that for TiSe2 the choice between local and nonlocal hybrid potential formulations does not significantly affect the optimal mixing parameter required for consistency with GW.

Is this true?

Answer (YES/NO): NO